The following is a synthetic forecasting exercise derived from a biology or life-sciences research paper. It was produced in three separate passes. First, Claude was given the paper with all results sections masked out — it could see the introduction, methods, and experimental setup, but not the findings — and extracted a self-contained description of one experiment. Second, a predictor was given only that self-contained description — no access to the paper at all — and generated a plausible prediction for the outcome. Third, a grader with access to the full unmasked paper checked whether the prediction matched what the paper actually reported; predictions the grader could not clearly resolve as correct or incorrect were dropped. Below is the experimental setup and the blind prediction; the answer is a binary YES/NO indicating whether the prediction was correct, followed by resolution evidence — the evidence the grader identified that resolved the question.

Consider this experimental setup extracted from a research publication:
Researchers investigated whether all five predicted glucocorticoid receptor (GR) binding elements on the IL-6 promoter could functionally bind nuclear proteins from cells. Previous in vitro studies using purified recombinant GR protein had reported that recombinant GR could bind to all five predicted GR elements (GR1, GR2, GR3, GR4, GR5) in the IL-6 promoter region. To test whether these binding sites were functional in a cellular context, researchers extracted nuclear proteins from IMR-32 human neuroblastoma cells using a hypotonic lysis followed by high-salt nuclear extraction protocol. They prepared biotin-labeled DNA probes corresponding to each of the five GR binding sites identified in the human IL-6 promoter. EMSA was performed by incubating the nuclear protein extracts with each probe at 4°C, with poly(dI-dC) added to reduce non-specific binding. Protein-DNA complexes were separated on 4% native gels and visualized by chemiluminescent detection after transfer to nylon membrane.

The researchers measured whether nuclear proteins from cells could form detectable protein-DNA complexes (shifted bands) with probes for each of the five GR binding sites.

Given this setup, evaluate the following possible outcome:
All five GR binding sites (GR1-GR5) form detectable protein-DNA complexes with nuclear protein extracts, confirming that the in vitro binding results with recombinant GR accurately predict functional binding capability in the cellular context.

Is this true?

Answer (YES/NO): NO